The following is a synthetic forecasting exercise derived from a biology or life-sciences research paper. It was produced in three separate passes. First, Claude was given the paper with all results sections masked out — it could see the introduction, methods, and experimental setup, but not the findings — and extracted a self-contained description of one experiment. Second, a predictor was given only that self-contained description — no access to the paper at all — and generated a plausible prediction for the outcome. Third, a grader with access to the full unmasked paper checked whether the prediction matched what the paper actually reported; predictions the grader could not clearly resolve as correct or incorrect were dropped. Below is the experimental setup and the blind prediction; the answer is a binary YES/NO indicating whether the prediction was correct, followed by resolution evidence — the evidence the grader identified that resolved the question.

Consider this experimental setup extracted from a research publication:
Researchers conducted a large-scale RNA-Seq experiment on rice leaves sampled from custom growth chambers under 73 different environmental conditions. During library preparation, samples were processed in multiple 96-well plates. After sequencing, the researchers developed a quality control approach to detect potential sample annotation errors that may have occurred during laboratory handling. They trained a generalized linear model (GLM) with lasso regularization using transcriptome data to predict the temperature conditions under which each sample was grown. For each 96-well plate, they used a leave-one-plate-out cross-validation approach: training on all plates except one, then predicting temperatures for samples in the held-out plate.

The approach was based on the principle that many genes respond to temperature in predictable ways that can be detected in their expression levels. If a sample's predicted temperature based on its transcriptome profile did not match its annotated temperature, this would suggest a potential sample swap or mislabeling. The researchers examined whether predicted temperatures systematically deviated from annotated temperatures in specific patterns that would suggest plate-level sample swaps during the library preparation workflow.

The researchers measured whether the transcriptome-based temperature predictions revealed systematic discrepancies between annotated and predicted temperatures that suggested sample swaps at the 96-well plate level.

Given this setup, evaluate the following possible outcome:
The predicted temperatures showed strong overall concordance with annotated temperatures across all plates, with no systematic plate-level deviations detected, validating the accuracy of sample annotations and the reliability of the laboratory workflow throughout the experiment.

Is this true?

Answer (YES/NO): NO